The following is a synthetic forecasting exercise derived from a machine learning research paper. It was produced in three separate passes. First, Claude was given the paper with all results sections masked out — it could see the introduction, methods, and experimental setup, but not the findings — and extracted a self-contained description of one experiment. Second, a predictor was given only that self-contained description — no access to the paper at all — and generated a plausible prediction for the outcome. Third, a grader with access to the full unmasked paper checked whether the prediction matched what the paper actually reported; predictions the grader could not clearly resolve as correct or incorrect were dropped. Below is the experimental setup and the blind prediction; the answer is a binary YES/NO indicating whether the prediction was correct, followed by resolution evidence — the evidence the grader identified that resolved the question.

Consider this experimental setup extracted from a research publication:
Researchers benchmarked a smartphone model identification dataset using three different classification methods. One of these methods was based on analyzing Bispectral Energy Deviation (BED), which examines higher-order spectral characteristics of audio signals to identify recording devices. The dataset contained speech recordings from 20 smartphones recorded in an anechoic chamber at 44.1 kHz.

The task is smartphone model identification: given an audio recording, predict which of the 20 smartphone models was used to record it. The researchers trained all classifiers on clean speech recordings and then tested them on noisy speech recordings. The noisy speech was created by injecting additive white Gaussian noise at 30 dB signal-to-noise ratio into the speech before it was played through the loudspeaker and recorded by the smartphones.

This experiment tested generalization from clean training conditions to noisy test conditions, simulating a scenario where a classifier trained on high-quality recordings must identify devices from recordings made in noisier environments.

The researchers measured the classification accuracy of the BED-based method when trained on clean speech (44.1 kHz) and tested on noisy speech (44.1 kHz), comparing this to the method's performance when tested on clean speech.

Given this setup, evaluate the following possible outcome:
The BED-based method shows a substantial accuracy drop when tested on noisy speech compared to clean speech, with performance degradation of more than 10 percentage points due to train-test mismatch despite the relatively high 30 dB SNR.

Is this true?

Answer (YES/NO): YES